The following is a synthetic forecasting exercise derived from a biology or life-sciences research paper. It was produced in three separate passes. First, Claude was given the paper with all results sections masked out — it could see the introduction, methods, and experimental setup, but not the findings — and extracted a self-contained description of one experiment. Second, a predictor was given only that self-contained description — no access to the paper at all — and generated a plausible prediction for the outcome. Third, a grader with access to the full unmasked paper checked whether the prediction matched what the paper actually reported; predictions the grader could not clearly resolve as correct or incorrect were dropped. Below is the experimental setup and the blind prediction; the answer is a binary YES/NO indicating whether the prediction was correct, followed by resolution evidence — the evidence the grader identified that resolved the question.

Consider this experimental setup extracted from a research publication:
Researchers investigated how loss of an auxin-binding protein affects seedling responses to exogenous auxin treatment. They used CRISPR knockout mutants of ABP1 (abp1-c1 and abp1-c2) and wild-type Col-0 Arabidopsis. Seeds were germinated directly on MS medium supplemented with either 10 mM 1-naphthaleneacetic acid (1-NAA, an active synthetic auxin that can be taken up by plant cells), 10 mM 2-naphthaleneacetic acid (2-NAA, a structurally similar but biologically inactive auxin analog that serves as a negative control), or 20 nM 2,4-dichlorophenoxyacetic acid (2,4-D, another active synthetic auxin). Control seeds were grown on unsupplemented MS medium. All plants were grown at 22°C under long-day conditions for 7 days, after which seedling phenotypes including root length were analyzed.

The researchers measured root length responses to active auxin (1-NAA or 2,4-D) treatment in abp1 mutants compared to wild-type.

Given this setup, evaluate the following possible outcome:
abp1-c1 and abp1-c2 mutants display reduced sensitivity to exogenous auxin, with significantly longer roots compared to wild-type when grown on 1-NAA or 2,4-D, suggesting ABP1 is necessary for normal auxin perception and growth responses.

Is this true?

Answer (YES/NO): NO